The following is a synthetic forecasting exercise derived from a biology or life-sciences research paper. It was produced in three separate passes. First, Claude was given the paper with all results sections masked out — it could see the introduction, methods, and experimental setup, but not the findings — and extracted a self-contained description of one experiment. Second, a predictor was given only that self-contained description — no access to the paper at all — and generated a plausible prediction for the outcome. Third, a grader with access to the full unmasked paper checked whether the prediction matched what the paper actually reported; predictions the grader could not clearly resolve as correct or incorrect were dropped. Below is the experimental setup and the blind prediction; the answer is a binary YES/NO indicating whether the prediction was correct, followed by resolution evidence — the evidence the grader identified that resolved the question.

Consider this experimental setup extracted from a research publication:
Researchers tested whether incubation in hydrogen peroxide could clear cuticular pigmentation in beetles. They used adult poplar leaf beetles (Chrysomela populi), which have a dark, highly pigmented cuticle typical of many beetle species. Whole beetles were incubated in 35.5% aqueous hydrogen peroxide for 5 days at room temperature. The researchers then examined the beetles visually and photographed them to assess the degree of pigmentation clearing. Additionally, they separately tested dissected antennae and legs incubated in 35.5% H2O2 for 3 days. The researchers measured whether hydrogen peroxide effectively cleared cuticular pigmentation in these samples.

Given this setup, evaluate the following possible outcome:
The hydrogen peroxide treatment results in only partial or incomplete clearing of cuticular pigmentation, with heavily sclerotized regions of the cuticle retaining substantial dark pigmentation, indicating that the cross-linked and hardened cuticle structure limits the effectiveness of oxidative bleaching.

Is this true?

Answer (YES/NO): NO